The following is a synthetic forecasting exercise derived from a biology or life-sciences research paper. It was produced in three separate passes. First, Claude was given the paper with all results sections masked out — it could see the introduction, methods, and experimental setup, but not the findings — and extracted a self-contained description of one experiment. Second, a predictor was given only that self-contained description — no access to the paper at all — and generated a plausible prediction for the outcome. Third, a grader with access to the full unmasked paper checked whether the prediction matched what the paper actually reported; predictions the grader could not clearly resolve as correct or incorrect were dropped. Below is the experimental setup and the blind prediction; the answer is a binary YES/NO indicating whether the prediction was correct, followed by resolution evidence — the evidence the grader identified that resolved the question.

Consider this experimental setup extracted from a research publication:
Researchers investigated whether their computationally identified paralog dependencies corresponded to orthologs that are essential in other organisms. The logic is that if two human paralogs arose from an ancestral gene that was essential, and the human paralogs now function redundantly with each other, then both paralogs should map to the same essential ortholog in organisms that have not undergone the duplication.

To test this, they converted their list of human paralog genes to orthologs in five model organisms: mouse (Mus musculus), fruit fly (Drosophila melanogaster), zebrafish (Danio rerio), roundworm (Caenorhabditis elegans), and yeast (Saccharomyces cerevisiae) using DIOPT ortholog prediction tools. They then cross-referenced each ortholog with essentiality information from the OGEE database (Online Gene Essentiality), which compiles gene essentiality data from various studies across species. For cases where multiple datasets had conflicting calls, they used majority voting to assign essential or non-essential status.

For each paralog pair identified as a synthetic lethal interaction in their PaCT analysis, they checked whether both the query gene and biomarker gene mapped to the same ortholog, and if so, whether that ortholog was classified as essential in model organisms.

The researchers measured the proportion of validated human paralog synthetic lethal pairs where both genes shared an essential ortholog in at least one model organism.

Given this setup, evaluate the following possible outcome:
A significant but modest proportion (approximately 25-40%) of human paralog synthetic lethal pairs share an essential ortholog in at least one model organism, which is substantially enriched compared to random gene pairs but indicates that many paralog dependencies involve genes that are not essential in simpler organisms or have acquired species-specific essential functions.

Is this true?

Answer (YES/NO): NO